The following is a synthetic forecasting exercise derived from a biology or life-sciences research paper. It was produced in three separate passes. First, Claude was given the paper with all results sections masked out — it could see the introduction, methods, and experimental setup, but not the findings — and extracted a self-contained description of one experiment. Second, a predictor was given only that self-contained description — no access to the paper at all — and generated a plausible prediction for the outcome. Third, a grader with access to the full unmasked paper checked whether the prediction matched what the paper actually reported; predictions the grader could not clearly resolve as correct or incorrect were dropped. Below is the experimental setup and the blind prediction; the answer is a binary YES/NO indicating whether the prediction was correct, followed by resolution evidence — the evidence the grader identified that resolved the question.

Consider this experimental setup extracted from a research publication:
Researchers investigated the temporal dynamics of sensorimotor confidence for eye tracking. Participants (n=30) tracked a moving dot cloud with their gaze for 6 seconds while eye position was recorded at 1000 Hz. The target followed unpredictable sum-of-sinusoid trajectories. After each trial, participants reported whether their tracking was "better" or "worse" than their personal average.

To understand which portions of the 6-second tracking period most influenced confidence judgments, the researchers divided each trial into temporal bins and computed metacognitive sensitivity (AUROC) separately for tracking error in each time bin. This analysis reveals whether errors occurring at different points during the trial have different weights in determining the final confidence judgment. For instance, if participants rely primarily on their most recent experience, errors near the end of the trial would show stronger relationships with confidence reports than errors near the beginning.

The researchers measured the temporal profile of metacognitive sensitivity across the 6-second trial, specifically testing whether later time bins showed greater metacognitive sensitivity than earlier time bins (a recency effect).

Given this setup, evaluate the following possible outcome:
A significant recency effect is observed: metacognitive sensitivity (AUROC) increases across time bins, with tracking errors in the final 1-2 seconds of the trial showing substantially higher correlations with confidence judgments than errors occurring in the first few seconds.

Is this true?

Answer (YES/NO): NO